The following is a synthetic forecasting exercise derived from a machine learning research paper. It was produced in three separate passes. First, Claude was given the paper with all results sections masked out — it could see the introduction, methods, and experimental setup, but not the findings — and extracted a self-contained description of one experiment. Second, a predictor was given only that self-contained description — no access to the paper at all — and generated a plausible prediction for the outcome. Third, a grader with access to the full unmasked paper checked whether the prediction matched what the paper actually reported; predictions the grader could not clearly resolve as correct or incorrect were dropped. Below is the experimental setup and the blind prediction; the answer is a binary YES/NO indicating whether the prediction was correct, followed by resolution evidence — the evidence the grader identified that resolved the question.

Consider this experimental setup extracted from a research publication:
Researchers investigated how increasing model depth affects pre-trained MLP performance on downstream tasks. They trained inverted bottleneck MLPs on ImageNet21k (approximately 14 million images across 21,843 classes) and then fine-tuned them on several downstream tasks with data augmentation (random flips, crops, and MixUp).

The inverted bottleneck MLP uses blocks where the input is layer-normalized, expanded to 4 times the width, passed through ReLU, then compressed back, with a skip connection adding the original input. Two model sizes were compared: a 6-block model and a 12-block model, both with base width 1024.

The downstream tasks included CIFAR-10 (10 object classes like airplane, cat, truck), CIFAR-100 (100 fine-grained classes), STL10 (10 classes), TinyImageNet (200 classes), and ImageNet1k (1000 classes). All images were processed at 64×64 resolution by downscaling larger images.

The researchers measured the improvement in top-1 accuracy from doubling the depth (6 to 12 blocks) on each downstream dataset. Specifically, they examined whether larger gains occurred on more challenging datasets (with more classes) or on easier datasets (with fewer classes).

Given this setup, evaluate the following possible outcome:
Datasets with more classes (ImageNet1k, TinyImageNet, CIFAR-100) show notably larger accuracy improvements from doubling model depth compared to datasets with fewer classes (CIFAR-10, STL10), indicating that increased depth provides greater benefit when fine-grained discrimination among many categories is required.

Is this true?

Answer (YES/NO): NO